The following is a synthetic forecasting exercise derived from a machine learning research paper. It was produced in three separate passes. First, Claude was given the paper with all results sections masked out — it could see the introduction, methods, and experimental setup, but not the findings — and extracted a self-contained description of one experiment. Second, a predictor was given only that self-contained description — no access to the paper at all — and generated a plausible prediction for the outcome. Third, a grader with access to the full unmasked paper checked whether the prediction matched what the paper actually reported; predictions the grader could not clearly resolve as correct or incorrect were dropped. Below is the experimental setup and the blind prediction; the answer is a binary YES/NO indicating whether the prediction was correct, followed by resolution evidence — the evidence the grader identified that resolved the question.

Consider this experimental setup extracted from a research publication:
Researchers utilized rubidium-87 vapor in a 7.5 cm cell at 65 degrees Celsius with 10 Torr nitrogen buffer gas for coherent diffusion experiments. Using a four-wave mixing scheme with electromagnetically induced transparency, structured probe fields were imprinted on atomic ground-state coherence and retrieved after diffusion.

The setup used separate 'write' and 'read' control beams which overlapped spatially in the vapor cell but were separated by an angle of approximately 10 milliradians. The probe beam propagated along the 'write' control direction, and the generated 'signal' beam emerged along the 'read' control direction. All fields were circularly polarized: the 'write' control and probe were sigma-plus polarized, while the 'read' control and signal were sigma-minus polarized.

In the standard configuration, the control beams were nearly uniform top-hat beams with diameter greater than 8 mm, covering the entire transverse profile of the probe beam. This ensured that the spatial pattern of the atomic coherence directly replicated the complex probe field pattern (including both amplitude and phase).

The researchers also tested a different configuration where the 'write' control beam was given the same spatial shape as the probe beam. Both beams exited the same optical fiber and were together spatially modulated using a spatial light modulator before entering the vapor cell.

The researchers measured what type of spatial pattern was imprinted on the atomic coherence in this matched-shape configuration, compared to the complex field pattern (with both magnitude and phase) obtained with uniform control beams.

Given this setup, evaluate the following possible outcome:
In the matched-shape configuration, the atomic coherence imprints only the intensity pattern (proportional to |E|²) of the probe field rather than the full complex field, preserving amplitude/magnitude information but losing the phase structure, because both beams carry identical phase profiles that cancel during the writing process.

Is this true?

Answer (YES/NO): YES